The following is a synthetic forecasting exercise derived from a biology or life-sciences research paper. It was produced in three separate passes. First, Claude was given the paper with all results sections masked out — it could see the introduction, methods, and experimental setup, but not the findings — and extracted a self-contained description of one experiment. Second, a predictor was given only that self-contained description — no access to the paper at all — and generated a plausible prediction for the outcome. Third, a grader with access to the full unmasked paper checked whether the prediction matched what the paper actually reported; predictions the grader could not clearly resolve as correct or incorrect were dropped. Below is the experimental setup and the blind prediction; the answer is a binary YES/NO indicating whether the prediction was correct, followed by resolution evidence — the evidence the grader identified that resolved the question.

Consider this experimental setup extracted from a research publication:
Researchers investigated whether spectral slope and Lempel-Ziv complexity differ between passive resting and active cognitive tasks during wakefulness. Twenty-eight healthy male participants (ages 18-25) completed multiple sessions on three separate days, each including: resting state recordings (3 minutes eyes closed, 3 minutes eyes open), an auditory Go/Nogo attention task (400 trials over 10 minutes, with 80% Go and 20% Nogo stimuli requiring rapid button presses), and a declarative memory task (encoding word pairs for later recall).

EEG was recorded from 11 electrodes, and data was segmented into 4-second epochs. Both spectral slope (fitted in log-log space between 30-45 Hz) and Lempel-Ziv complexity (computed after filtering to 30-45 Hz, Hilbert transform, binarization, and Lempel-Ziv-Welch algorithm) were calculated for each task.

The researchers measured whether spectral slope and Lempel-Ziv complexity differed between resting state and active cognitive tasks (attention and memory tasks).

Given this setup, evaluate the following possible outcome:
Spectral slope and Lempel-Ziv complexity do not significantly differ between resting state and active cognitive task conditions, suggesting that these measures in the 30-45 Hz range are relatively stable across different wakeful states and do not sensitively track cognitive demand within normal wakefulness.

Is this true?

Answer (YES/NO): NO